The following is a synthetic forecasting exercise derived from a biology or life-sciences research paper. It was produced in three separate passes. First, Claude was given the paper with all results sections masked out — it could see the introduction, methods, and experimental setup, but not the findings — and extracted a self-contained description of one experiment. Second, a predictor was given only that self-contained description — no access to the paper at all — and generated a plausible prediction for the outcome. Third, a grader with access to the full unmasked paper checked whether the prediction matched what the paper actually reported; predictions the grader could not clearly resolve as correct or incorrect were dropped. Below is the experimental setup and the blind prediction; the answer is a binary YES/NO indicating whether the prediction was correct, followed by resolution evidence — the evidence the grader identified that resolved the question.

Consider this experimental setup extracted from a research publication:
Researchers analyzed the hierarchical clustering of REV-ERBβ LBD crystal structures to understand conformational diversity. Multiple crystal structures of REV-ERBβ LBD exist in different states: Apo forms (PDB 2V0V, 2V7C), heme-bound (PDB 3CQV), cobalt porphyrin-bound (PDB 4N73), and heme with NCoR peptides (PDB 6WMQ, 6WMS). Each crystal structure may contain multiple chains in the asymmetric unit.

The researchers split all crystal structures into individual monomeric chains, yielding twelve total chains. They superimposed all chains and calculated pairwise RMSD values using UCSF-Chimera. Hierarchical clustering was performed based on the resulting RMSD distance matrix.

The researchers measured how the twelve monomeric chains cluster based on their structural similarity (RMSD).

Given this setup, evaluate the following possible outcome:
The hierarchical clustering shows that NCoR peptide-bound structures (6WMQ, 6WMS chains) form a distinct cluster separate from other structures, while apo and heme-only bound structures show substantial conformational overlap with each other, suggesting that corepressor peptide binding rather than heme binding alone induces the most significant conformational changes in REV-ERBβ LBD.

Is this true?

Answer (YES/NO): NO